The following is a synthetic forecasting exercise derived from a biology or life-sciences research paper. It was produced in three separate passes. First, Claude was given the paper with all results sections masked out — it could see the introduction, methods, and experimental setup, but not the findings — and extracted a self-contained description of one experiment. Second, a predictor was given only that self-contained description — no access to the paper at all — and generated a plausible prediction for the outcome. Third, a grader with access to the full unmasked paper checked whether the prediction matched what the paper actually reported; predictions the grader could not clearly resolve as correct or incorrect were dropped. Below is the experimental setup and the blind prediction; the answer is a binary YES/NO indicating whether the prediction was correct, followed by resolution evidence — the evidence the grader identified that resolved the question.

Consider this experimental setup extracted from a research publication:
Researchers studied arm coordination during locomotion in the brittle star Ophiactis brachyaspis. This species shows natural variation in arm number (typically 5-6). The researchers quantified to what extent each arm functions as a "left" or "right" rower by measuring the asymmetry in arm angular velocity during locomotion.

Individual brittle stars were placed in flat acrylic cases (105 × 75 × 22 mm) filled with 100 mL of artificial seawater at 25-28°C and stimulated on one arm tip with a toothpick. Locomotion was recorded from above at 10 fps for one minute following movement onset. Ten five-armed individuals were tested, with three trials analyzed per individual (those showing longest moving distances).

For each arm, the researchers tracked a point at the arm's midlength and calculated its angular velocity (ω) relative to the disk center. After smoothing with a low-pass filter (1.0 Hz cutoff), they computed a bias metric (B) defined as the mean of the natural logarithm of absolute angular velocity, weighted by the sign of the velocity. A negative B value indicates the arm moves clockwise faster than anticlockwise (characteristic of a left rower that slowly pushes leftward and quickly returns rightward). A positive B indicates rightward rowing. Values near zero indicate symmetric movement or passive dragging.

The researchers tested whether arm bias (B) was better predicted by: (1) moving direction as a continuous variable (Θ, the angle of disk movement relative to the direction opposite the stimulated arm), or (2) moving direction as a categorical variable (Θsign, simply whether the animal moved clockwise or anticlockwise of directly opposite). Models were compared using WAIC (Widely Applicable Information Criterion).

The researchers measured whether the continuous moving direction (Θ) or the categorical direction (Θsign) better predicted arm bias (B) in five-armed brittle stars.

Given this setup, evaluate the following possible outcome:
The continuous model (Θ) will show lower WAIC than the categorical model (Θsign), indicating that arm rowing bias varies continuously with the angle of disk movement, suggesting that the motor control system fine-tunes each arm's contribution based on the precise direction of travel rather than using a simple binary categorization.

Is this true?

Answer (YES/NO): YES